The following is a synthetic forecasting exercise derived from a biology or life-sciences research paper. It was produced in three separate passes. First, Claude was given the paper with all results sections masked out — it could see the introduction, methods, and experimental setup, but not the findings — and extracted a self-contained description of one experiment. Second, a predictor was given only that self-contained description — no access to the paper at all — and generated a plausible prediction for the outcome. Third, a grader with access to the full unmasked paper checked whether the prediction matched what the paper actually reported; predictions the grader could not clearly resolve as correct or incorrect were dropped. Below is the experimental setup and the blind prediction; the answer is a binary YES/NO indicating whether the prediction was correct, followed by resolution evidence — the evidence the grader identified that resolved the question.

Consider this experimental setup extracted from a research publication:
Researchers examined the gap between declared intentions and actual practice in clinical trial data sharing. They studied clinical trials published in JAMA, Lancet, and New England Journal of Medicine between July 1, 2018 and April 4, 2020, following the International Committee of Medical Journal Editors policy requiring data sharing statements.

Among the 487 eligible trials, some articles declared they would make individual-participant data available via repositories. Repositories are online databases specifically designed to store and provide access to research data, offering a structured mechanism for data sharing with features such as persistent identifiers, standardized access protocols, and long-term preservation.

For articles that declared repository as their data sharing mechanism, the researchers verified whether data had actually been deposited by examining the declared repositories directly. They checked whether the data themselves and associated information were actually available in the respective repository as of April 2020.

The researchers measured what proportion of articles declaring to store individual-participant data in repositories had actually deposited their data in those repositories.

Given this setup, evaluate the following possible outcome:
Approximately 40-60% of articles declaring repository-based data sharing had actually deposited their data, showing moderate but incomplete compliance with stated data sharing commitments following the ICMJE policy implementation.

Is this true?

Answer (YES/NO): NO